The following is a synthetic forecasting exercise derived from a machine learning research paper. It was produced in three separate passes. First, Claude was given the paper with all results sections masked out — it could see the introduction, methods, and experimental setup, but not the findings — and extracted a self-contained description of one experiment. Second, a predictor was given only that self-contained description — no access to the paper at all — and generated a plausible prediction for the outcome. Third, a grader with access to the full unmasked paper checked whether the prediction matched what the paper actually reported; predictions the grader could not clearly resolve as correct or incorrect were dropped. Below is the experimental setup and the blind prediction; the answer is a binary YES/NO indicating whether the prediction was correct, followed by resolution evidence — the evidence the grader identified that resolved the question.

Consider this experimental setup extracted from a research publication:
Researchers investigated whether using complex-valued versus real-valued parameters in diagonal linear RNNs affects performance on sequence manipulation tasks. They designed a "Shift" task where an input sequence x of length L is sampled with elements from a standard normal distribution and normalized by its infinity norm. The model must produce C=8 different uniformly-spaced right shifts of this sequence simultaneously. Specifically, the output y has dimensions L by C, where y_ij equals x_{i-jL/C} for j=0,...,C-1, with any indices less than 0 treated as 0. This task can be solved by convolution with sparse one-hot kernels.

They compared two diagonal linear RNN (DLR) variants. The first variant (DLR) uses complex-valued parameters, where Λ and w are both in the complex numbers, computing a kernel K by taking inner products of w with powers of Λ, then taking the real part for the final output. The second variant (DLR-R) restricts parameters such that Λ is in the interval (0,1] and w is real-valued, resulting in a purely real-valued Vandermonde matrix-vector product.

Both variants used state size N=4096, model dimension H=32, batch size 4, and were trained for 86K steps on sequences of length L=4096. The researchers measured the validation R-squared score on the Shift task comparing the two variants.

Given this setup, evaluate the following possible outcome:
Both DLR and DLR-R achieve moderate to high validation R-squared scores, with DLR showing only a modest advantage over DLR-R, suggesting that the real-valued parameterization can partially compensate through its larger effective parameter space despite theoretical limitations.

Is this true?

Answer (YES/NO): NO